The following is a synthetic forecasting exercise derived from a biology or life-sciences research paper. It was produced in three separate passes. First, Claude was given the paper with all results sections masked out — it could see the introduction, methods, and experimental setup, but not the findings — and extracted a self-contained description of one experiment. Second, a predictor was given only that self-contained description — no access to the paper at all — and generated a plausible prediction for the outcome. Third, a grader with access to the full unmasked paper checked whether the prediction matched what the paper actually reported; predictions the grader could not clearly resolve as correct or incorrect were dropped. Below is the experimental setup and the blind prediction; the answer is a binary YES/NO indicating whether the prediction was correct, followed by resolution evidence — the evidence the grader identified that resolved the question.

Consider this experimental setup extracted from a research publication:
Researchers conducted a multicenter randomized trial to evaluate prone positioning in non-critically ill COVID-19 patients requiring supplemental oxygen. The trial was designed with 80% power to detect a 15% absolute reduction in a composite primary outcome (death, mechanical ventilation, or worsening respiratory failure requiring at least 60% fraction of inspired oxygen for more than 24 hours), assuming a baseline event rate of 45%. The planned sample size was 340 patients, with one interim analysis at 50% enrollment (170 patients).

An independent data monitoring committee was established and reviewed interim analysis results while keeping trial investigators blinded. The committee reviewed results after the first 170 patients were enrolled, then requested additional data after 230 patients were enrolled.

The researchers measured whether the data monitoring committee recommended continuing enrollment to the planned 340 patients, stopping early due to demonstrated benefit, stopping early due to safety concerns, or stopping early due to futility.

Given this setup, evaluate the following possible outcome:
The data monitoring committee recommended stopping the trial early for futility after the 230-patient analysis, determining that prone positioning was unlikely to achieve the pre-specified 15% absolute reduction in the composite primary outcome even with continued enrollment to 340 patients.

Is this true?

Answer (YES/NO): YES